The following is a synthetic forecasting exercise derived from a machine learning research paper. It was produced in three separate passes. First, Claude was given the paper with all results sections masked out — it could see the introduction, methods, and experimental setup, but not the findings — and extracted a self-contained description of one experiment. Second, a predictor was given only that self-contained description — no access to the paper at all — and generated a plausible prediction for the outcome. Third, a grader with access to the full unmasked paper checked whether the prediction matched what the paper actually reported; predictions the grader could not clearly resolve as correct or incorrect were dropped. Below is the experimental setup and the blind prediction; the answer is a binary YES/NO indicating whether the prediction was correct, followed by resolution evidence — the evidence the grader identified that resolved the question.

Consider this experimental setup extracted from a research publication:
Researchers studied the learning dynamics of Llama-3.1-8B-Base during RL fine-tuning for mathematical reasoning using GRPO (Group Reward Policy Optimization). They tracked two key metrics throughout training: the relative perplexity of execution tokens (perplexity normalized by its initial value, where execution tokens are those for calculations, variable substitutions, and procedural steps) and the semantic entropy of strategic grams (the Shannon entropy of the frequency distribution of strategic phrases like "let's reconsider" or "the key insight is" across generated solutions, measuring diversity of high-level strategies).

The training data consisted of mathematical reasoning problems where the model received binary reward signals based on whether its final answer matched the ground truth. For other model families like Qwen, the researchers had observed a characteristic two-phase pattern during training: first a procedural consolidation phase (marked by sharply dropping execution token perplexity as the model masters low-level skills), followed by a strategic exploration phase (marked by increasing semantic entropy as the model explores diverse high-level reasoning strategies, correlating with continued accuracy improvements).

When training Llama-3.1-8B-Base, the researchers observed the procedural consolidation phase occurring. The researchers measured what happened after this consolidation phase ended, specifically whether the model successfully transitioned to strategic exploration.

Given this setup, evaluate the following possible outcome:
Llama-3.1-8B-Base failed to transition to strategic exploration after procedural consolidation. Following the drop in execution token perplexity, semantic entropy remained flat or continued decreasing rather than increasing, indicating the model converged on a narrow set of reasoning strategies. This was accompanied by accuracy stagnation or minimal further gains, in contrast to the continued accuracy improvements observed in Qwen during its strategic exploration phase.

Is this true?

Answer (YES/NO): YES